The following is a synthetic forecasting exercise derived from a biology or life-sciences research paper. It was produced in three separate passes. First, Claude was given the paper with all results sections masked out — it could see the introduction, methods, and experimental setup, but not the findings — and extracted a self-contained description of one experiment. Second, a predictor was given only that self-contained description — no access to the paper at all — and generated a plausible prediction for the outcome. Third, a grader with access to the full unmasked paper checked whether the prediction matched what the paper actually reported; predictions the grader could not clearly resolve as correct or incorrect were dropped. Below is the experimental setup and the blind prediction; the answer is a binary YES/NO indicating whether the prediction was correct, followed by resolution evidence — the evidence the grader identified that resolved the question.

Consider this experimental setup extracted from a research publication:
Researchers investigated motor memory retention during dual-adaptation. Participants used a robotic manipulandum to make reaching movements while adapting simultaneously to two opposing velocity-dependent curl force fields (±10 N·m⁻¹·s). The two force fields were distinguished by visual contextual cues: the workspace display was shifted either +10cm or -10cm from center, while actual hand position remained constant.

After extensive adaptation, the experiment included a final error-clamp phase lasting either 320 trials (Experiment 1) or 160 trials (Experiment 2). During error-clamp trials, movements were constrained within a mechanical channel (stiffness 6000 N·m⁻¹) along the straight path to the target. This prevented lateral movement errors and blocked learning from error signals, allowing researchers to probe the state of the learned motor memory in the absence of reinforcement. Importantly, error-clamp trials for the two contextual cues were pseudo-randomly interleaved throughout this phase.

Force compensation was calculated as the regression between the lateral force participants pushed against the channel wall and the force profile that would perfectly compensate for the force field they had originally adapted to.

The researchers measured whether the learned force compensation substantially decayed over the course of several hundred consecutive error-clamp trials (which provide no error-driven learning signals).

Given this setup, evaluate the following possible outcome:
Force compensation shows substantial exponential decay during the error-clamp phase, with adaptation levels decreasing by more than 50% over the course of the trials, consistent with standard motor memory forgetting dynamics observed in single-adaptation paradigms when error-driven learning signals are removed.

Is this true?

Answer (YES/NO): NO